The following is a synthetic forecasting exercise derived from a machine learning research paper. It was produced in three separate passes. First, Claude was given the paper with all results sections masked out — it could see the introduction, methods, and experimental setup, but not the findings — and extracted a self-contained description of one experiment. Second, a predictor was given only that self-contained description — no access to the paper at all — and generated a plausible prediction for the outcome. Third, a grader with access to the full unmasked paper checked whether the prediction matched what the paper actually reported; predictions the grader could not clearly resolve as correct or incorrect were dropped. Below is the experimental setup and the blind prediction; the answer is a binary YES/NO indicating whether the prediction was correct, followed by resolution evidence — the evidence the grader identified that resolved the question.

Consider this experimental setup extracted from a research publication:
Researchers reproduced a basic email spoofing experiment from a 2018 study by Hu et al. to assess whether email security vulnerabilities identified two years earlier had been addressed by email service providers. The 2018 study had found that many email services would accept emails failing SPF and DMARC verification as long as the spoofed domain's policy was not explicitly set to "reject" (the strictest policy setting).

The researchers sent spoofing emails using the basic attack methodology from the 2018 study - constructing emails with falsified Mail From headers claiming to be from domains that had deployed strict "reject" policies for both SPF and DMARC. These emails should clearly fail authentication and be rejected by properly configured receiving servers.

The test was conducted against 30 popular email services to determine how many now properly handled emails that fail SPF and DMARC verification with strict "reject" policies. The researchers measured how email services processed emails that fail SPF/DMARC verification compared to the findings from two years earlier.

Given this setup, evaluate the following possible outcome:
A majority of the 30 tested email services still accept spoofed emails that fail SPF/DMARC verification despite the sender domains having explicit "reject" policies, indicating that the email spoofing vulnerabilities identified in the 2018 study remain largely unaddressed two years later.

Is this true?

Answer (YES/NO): NO